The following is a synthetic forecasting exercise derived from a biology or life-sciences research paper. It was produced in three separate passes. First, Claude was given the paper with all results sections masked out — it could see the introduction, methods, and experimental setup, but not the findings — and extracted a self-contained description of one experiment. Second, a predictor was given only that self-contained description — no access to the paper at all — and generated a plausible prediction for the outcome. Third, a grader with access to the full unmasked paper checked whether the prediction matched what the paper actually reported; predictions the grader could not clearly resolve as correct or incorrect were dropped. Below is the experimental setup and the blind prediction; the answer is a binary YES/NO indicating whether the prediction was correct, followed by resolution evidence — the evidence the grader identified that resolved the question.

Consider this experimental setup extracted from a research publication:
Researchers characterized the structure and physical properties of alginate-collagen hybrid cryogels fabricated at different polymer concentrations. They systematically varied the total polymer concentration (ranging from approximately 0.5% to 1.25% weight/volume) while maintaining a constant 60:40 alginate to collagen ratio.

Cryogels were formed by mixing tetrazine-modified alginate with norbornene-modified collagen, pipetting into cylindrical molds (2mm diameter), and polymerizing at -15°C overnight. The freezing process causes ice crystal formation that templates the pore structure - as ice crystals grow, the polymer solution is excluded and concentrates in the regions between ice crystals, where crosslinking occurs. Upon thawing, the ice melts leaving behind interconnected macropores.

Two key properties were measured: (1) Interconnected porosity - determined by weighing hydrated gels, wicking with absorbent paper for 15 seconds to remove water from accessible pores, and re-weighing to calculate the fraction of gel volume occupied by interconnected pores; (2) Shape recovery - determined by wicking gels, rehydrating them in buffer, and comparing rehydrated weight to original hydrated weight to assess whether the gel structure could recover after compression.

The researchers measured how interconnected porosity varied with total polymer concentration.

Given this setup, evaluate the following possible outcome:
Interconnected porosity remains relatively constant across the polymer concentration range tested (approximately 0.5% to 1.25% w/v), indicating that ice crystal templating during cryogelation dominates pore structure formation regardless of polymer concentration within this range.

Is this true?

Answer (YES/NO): NO